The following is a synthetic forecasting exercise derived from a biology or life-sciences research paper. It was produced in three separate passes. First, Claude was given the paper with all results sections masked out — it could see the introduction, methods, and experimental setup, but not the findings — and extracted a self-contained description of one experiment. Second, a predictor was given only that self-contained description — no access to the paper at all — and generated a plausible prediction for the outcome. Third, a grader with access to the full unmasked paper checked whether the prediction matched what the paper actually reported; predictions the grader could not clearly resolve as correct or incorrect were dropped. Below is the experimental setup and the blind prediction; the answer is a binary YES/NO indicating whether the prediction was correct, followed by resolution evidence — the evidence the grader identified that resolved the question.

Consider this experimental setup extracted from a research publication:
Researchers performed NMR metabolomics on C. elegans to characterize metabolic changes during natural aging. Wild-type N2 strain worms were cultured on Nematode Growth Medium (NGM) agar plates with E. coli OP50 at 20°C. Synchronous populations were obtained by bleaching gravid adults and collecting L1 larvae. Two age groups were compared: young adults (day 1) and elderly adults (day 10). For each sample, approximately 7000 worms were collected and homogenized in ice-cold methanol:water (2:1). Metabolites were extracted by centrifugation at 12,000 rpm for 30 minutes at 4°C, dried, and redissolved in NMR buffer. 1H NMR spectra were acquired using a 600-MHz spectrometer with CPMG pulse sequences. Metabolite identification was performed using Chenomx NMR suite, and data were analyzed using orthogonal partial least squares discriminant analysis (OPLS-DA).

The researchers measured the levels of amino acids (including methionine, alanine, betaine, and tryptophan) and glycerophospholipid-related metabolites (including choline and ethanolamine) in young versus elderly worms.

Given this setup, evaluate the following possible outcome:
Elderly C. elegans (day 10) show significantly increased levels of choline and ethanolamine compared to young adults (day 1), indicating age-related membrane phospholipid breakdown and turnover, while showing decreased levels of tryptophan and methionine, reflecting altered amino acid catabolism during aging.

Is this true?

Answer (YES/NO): YES